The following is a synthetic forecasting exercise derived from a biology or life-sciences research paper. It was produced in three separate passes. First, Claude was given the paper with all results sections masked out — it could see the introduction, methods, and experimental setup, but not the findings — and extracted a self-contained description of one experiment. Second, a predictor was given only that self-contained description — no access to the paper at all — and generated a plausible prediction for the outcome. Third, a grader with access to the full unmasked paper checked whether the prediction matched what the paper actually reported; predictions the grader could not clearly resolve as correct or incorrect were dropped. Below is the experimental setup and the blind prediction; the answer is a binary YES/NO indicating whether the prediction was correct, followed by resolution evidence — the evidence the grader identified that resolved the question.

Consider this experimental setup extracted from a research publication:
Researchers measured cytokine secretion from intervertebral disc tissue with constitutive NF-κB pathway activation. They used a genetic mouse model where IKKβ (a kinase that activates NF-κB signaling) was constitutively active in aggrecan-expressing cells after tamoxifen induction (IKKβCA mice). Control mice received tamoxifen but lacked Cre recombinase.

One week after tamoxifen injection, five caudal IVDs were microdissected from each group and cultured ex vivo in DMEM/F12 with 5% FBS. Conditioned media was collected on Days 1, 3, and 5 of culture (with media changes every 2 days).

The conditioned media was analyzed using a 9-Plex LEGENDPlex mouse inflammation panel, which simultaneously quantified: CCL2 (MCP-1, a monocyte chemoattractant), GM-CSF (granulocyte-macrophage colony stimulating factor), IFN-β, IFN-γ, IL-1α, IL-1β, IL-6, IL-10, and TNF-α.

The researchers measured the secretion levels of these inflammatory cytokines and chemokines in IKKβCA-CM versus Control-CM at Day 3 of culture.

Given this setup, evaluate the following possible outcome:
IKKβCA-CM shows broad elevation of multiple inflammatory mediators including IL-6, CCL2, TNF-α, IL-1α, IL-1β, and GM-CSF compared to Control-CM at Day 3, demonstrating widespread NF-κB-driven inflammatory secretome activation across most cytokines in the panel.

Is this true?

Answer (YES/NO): NO